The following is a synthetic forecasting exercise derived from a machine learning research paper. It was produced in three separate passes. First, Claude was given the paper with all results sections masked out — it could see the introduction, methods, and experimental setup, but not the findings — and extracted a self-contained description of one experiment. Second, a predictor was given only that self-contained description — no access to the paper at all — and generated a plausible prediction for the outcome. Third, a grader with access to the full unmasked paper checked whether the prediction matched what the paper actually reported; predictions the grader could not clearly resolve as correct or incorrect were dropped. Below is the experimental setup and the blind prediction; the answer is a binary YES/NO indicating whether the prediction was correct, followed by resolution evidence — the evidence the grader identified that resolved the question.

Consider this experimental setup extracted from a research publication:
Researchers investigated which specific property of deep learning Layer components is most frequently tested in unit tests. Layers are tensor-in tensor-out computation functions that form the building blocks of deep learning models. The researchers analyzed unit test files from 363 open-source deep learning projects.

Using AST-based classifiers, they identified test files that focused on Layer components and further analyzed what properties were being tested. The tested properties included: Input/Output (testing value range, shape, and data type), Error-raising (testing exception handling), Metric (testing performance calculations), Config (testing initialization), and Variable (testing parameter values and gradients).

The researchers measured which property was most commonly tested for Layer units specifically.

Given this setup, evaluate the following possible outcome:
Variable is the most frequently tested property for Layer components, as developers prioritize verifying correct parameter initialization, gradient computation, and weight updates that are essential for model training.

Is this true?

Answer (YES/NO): NO